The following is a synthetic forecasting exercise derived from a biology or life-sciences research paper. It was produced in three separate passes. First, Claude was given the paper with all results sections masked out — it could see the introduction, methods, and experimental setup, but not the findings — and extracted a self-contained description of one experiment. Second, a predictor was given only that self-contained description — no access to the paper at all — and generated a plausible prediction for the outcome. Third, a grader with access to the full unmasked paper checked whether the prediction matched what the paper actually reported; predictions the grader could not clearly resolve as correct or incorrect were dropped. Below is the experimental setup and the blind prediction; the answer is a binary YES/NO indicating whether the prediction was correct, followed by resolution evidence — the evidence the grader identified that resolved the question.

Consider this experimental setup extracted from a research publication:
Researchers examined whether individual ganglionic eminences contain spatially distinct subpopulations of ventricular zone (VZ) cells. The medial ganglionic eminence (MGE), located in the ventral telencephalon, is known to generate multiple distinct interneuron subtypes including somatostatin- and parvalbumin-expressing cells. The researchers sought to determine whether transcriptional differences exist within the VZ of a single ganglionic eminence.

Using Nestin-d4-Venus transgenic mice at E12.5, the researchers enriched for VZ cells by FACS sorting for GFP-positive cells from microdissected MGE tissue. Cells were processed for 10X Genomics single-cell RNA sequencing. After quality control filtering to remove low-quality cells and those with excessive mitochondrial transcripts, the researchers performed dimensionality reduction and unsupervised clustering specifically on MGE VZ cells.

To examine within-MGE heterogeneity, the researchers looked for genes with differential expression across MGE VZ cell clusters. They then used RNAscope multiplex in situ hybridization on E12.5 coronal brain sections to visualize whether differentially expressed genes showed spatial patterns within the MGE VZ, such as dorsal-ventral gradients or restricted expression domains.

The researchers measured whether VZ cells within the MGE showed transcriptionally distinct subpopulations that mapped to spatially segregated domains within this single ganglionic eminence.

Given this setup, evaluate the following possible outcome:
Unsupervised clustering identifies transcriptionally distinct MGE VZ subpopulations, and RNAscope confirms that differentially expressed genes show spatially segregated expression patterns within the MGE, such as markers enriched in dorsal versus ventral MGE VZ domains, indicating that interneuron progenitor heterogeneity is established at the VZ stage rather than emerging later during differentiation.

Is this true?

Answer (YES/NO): YES